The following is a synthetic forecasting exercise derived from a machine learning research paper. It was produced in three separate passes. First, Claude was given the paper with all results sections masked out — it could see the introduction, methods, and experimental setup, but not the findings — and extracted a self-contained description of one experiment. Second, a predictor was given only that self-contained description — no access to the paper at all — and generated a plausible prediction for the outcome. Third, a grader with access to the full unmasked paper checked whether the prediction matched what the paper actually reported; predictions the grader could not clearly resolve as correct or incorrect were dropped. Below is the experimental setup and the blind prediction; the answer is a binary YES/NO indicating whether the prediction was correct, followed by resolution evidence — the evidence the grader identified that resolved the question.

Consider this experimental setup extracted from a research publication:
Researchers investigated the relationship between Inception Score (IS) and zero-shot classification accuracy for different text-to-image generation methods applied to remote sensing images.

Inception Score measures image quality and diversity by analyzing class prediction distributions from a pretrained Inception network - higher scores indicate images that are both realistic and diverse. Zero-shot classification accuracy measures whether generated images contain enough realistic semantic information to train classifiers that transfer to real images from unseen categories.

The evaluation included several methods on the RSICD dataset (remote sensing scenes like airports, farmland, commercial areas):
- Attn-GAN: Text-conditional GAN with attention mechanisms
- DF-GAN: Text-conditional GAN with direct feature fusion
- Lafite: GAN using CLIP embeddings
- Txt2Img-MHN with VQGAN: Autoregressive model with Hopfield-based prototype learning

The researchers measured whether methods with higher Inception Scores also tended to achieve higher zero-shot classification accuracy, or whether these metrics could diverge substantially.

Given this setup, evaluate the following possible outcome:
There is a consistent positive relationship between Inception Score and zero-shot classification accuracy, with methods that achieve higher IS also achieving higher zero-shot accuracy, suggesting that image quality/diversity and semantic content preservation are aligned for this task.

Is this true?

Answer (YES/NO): NO